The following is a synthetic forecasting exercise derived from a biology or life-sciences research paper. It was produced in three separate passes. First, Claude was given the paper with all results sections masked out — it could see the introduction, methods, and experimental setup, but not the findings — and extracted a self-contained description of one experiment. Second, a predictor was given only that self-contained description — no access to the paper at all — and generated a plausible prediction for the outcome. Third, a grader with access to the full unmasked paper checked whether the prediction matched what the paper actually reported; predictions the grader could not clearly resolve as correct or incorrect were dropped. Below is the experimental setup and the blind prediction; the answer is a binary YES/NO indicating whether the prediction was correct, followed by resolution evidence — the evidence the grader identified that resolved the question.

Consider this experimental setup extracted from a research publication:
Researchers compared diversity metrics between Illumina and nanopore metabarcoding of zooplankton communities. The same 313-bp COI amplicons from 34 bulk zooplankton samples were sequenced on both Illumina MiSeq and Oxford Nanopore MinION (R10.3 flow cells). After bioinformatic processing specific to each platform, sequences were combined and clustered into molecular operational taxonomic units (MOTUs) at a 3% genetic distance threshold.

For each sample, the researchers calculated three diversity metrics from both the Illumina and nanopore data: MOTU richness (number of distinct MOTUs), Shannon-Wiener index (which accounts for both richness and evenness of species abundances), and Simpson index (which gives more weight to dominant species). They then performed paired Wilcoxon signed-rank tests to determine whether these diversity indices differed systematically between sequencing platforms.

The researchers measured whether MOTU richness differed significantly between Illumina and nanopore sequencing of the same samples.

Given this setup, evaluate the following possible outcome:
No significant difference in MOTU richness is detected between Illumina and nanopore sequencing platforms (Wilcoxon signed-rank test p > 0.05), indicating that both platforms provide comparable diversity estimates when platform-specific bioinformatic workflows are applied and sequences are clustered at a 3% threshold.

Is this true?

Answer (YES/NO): NO